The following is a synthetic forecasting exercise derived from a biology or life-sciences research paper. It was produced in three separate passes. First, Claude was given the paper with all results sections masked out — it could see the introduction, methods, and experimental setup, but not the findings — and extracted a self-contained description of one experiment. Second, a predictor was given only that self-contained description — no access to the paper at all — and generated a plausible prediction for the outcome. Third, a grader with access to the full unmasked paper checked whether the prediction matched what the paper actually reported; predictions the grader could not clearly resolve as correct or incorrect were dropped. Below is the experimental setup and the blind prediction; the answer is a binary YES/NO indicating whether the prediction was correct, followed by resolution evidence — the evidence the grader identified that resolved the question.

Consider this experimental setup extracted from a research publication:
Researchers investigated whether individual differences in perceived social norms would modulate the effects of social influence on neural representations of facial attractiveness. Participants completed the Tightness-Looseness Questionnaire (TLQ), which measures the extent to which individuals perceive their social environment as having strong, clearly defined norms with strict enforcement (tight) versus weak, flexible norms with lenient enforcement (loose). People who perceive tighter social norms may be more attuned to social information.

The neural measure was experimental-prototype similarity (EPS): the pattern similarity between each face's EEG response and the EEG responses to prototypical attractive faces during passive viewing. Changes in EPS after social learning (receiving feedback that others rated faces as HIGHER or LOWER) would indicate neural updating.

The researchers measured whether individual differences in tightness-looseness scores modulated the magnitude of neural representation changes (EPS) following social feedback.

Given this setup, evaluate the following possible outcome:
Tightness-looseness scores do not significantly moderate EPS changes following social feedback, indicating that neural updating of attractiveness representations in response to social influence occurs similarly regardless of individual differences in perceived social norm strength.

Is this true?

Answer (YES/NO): NO